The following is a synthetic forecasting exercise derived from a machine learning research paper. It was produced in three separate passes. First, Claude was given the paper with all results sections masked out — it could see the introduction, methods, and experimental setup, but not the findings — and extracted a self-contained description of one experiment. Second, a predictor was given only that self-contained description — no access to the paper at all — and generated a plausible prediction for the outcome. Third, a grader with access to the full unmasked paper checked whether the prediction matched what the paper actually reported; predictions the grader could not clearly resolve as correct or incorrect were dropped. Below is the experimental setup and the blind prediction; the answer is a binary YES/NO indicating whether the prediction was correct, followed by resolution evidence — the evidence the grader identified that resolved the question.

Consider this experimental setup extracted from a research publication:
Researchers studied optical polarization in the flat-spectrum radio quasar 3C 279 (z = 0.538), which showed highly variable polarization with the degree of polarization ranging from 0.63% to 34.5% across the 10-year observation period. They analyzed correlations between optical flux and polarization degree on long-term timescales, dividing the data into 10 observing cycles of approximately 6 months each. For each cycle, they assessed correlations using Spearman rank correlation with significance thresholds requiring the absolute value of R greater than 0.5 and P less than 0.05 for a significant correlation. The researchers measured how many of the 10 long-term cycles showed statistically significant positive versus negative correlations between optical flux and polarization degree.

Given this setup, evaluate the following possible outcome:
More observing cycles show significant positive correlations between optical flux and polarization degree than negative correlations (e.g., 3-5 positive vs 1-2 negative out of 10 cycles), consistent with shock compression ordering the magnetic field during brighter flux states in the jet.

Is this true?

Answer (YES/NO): NO